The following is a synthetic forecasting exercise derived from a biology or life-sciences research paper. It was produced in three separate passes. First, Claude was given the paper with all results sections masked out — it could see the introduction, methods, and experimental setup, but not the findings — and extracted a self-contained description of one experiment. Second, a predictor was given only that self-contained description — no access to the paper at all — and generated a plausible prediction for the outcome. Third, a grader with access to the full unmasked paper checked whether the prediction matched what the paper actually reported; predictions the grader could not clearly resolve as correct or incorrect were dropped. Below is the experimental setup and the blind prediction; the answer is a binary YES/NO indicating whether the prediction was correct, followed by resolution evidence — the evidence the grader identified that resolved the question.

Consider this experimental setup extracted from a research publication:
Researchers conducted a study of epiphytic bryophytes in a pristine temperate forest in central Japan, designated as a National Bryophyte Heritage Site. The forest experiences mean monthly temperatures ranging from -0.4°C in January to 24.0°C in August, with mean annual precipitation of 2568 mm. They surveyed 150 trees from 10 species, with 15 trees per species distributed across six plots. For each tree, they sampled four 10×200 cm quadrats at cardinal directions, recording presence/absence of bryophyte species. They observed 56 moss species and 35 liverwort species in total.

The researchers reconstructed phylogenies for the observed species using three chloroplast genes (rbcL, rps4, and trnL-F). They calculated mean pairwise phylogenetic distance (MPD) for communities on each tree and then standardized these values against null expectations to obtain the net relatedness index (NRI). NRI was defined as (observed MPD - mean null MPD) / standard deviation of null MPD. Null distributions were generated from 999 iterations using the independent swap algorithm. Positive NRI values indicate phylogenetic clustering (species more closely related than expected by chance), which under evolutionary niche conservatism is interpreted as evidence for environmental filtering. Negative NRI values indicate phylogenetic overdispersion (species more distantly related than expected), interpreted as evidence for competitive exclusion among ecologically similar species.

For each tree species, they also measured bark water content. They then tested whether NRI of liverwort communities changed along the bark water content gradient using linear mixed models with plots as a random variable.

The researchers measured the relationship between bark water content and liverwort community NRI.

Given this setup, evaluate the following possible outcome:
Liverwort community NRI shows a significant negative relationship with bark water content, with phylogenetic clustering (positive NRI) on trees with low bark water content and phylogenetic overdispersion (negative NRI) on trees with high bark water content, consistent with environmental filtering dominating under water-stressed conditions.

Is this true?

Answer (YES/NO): NO